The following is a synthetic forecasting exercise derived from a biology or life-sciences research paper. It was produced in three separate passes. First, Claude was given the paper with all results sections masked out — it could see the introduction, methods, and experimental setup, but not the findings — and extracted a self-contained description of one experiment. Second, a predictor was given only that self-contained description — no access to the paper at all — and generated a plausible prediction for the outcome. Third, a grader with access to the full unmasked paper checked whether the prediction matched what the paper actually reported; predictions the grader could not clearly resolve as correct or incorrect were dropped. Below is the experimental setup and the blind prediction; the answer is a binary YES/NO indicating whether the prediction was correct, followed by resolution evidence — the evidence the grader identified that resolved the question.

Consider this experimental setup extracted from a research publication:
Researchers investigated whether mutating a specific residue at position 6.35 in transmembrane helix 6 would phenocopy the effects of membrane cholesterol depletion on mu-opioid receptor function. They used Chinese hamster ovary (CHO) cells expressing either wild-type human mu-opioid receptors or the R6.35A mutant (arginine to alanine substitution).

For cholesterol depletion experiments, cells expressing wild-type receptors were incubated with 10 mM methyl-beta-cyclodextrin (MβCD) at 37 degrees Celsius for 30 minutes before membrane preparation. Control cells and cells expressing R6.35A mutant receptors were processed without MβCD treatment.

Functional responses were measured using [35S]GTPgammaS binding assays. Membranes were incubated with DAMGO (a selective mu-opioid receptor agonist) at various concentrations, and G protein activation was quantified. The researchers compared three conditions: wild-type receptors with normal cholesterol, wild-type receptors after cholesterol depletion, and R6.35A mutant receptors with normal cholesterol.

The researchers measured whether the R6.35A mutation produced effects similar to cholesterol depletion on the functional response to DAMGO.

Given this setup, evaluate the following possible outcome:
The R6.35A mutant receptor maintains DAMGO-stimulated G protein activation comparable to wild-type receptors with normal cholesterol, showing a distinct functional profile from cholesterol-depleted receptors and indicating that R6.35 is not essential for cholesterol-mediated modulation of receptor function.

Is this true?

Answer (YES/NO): NO